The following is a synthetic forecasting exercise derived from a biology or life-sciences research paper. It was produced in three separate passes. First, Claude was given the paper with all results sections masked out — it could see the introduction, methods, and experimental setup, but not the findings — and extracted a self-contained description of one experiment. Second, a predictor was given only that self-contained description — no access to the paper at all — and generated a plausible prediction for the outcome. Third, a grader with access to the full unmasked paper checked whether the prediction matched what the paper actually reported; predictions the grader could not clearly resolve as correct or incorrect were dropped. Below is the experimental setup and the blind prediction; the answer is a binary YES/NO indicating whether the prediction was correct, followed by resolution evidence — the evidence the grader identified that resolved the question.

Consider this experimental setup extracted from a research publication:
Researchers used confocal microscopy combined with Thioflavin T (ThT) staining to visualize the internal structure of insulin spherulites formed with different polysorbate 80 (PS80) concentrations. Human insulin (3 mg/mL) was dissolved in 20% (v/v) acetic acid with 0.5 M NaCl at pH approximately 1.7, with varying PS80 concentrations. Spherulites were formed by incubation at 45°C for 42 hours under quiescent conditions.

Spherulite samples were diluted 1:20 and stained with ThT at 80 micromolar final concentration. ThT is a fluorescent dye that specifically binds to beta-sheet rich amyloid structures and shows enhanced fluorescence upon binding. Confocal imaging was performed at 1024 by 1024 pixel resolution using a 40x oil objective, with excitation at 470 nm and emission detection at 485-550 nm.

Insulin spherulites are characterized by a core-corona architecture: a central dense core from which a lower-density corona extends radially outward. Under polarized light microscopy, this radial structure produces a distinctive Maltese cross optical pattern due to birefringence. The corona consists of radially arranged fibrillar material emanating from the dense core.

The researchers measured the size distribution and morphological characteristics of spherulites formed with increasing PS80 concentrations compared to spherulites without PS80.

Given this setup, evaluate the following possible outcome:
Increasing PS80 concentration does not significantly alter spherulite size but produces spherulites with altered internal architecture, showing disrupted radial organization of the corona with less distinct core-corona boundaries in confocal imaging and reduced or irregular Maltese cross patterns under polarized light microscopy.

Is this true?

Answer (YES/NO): NO